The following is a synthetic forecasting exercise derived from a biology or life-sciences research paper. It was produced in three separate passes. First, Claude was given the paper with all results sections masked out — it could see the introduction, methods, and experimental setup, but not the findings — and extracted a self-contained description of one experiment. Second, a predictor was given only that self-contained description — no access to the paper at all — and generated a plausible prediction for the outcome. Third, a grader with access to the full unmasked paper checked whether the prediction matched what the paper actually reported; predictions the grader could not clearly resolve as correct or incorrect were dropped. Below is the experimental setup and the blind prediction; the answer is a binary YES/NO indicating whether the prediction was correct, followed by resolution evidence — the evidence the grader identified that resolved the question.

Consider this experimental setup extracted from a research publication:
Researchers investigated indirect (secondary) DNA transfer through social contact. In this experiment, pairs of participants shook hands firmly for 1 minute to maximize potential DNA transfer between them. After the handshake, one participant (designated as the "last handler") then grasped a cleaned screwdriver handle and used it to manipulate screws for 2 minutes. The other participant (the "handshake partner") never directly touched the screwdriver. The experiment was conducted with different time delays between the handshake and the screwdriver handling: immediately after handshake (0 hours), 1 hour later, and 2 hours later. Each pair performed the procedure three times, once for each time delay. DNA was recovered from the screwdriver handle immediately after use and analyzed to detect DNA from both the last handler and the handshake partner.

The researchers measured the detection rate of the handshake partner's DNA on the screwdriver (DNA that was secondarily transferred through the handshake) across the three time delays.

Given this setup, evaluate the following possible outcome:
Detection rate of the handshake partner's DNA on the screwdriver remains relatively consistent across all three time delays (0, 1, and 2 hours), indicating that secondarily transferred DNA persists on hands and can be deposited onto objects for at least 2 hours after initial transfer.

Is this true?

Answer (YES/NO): NO